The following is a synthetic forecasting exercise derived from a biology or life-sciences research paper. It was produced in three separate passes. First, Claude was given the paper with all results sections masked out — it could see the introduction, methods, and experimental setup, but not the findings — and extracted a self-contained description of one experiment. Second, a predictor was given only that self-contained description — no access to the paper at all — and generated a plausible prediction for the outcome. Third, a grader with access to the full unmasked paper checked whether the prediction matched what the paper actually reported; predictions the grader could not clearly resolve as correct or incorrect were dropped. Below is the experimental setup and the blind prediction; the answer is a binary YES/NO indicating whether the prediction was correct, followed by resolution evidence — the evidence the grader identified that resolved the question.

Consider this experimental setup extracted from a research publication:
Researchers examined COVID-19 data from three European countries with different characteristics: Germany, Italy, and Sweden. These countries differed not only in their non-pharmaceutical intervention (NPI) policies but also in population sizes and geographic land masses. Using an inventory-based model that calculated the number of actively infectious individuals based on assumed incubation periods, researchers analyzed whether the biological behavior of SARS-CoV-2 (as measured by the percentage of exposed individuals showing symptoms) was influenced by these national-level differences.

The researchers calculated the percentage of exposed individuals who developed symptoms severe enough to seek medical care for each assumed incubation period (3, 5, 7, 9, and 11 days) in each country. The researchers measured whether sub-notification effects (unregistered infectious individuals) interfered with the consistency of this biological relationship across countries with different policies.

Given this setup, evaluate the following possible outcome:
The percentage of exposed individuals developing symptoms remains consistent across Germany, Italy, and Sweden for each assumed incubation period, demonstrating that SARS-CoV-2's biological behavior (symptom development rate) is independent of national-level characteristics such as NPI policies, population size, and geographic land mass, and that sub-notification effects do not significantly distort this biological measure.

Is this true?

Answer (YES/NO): YES